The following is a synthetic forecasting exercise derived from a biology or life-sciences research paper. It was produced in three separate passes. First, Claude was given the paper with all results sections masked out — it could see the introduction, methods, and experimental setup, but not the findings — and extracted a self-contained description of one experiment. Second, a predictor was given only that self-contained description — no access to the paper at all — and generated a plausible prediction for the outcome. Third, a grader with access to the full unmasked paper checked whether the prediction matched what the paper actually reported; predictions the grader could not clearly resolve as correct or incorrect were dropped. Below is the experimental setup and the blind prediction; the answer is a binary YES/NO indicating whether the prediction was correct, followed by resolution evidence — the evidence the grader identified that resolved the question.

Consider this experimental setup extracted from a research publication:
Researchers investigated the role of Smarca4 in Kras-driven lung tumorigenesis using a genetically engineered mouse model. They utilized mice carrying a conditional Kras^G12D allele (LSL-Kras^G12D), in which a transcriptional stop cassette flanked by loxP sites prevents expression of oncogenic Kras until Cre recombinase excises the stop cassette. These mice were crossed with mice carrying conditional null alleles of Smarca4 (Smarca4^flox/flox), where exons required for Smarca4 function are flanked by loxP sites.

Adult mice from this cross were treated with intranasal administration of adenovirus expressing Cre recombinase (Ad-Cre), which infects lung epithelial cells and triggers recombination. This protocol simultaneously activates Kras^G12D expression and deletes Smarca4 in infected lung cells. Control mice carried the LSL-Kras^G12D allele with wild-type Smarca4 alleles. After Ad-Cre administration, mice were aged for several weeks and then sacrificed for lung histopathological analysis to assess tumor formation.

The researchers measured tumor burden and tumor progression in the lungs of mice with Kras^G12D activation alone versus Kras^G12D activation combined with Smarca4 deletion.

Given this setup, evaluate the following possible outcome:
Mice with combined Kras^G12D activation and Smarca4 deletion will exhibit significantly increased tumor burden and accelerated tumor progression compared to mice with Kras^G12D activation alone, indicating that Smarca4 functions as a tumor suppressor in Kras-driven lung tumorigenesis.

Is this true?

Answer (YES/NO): NO